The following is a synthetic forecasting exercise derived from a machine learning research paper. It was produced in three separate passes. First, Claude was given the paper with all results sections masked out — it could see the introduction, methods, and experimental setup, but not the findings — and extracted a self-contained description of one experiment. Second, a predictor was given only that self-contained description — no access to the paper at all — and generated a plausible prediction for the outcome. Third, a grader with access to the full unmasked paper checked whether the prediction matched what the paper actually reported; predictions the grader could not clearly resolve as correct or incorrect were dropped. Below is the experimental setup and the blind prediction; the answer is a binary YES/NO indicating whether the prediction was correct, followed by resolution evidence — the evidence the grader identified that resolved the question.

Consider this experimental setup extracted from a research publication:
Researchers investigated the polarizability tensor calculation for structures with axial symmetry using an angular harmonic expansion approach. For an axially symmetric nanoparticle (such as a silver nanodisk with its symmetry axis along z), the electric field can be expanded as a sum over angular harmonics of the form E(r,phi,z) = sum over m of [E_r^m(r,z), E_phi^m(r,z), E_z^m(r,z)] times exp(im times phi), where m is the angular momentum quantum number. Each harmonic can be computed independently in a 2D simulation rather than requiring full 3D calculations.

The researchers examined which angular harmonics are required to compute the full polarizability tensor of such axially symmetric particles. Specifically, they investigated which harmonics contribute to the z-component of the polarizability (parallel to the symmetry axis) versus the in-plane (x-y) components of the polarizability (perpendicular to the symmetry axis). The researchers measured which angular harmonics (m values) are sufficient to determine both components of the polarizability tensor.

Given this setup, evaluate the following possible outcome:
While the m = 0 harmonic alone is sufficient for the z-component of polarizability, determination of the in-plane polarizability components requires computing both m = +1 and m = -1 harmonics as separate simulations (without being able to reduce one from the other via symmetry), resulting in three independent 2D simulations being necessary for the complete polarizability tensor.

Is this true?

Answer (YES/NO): NO